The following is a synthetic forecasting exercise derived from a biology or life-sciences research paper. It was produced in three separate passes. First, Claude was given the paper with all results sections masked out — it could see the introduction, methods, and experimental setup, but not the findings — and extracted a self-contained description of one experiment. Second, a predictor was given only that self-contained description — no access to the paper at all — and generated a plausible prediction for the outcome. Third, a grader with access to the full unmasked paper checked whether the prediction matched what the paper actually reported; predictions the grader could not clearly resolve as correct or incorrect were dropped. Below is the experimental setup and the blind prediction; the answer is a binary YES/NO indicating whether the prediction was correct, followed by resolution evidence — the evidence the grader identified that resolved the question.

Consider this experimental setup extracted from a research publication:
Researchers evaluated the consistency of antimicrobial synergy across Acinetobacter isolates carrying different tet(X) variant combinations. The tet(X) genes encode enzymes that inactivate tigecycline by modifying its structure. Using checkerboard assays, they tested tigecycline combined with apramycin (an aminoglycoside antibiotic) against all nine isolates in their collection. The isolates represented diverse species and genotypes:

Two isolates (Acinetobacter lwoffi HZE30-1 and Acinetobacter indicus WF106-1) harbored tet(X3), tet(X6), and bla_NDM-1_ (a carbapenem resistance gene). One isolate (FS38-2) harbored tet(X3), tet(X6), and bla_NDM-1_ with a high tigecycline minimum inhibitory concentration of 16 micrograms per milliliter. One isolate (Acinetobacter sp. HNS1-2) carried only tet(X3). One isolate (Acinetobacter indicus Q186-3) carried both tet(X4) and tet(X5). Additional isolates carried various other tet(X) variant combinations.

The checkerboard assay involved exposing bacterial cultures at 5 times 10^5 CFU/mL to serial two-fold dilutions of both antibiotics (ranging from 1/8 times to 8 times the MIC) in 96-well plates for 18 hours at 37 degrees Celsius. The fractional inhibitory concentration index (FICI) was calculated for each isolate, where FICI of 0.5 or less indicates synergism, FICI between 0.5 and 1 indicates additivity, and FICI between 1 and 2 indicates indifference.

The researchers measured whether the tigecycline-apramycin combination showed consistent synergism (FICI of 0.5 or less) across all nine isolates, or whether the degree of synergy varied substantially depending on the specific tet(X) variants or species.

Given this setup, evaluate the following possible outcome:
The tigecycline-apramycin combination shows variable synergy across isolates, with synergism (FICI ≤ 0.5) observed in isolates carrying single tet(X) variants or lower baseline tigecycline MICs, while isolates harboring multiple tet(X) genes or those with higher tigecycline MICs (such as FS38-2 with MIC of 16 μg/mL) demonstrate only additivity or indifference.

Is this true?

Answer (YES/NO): NO